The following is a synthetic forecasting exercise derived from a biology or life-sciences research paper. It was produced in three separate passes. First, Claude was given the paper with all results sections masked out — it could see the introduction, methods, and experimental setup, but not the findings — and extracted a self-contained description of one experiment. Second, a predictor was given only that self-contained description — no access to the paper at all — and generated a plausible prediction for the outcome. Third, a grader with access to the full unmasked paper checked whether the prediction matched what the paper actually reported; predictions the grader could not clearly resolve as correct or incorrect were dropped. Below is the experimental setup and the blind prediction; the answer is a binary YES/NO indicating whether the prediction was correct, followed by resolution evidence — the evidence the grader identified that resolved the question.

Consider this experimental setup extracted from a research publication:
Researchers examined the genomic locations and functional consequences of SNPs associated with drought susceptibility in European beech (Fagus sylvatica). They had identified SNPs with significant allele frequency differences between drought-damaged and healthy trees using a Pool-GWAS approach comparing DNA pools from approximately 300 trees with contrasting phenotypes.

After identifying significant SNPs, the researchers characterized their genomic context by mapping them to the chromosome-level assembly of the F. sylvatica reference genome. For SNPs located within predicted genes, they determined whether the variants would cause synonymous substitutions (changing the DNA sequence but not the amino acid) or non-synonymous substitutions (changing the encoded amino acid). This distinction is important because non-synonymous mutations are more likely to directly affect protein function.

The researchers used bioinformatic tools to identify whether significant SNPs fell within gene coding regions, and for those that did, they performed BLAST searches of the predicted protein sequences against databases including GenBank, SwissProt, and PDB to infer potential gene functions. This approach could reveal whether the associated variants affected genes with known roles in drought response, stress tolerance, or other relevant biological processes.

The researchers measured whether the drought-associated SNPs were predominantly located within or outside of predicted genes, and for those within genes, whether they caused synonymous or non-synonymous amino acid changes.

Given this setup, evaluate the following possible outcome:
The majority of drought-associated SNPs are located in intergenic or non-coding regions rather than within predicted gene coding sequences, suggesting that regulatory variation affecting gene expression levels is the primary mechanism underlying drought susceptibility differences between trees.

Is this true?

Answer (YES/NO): NO